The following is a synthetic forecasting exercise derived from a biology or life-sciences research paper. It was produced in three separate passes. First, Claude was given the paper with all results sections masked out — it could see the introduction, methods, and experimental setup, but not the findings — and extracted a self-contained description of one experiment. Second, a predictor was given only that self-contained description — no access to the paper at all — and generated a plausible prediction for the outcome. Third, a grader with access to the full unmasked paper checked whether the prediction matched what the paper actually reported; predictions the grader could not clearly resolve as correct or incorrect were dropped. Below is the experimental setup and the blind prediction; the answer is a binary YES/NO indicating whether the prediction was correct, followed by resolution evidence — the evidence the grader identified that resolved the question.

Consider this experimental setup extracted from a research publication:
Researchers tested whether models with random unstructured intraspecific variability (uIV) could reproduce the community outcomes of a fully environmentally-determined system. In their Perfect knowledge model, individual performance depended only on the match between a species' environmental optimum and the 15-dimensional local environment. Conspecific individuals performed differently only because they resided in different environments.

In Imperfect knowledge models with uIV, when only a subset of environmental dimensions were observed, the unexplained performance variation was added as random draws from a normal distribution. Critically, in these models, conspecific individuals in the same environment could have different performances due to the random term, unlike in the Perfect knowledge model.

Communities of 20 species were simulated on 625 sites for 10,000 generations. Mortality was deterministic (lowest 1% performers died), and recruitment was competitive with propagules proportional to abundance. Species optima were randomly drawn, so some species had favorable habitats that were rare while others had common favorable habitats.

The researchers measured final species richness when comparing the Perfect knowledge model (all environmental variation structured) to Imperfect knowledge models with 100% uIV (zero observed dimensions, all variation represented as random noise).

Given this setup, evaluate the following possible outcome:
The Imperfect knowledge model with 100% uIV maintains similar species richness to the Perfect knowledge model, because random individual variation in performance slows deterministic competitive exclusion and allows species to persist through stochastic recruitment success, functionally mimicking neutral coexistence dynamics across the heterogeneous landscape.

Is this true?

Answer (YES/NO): NO